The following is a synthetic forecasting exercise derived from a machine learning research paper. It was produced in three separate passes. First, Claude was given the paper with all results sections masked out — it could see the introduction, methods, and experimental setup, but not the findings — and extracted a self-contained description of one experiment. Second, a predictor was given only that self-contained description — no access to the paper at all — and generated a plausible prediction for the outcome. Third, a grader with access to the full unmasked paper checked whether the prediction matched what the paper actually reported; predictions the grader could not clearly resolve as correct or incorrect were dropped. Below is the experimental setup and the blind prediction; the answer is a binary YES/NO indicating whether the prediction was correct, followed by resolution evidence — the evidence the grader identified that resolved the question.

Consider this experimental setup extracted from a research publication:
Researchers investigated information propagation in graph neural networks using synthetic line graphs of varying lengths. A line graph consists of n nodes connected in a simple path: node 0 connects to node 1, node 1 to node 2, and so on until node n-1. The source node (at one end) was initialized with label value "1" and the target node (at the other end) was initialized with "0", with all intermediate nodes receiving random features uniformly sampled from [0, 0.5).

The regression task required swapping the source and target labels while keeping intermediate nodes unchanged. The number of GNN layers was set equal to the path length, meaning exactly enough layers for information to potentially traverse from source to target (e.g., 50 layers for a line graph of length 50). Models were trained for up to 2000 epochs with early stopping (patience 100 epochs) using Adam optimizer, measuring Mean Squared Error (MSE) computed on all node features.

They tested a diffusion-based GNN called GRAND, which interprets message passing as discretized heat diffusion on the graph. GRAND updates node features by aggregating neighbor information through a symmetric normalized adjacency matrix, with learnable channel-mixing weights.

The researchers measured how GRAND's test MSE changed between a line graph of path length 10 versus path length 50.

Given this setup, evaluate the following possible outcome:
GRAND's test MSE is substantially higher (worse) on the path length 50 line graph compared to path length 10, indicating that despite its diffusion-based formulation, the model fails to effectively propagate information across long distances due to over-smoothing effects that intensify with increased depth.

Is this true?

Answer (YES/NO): NO